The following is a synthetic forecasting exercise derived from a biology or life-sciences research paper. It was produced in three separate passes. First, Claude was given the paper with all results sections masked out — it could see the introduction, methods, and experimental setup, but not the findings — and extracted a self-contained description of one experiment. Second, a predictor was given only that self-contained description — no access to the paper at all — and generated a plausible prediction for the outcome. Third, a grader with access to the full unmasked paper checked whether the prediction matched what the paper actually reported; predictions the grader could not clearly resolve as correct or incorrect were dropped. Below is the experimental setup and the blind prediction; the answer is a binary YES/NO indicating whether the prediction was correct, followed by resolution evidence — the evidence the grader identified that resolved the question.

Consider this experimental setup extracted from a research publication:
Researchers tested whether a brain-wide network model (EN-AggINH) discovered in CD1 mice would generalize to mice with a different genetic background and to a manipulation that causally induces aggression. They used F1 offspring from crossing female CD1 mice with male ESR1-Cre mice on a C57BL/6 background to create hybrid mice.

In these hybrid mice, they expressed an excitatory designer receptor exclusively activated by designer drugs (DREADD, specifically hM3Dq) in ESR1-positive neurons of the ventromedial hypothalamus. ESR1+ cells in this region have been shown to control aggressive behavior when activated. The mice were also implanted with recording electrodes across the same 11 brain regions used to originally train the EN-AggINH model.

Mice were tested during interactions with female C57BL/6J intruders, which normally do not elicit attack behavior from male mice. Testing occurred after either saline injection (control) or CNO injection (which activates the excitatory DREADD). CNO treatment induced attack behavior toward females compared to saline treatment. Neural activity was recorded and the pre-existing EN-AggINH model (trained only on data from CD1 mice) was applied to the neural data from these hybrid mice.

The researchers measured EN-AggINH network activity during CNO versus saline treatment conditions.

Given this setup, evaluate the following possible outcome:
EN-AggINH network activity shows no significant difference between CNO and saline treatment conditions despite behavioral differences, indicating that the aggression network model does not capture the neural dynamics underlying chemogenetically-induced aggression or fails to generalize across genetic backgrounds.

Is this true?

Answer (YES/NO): NO